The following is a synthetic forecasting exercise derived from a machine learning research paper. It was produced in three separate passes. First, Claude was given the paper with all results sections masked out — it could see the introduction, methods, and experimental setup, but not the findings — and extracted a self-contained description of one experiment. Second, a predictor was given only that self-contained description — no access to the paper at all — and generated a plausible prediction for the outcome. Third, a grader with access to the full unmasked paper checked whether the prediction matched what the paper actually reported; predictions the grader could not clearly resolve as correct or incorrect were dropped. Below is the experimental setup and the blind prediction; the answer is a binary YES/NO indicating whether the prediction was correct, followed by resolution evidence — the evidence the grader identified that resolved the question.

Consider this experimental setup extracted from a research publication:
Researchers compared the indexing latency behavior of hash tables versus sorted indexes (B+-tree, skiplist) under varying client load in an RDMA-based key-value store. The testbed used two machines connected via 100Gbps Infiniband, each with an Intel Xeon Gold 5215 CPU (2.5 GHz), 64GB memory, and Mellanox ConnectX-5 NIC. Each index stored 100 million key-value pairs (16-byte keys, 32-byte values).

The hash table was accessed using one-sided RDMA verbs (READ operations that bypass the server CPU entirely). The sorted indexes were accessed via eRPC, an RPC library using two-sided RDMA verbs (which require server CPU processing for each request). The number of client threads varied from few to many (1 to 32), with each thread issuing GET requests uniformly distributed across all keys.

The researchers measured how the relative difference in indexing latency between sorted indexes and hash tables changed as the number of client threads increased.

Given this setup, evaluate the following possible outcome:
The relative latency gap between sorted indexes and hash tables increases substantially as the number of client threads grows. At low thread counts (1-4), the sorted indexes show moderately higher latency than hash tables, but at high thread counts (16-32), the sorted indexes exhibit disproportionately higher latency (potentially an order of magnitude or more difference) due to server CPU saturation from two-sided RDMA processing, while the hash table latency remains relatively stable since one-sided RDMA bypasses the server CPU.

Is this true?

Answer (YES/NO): NO